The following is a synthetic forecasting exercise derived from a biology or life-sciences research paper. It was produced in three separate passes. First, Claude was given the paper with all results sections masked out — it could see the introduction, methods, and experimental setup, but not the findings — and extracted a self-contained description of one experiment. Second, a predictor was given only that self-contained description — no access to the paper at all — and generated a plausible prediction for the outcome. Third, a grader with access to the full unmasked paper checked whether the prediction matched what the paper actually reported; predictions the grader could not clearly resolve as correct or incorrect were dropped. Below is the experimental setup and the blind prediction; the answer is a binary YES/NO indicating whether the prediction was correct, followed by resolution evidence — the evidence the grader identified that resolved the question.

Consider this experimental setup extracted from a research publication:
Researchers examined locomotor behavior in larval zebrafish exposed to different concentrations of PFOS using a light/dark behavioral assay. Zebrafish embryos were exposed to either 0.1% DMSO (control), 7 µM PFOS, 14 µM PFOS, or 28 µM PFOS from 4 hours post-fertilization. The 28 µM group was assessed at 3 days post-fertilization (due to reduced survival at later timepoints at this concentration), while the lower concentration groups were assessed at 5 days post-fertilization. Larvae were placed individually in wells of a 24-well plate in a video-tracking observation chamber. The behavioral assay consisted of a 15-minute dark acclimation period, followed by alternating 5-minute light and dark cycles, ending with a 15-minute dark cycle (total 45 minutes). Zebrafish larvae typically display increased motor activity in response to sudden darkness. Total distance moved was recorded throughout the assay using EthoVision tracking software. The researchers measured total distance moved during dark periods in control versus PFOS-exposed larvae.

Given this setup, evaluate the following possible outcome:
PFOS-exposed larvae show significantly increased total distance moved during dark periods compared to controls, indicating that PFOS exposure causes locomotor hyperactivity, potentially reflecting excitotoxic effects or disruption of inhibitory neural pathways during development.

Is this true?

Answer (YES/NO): YES